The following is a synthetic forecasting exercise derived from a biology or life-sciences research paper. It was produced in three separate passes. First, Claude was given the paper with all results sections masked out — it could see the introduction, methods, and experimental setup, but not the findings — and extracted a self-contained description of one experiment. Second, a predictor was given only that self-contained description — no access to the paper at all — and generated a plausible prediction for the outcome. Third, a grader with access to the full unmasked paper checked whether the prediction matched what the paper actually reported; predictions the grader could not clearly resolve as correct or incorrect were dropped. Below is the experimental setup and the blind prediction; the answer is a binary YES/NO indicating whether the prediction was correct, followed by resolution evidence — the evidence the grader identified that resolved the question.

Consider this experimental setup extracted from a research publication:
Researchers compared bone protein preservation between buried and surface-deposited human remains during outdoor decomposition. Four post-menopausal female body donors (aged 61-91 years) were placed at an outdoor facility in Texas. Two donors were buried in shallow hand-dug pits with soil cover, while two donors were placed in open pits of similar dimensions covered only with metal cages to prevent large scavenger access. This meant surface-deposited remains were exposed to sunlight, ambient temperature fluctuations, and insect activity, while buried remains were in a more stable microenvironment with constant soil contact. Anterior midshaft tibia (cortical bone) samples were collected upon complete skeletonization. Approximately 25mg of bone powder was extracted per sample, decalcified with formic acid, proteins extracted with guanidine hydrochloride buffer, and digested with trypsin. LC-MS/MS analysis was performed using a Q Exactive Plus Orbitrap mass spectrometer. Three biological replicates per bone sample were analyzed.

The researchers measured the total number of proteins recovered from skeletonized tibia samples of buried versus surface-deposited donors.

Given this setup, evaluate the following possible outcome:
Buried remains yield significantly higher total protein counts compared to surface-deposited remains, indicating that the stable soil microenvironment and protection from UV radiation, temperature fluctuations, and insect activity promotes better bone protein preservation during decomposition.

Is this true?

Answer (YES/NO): NO